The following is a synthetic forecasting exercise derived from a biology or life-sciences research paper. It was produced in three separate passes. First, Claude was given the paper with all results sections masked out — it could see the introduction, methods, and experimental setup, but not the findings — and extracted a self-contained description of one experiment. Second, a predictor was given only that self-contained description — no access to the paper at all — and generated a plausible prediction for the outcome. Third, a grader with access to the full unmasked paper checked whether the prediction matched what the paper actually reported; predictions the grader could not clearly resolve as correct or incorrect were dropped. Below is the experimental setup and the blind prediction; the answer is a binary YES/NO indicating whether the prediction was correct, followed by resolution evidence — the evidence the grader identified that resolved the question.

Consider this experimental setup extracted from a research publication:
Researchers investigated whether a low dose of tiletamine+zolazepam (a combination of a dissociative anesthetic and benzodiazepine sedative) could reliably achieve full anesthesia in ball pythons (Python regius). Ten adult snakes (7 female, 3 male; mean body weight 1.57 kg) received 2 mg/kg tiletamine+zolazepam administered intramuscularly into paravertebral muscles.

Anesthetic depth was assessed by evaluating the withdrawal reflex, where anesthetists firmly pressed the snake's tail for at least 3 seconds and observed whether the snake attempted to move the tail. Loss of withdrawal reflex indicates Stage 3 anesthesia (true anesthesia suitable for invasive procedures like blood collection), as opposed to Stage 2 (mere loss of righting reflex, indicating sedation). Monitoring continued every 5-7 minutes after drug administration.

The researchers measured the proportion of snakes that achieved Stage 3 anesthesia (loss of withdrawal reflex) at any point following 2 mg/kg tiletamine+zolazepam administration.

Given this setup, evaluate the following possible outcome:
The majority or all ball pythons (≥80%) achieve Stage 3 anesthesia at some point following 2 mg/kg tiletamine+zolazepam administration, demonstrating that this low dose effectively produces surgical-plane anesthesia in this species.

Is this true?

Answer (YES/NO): NO